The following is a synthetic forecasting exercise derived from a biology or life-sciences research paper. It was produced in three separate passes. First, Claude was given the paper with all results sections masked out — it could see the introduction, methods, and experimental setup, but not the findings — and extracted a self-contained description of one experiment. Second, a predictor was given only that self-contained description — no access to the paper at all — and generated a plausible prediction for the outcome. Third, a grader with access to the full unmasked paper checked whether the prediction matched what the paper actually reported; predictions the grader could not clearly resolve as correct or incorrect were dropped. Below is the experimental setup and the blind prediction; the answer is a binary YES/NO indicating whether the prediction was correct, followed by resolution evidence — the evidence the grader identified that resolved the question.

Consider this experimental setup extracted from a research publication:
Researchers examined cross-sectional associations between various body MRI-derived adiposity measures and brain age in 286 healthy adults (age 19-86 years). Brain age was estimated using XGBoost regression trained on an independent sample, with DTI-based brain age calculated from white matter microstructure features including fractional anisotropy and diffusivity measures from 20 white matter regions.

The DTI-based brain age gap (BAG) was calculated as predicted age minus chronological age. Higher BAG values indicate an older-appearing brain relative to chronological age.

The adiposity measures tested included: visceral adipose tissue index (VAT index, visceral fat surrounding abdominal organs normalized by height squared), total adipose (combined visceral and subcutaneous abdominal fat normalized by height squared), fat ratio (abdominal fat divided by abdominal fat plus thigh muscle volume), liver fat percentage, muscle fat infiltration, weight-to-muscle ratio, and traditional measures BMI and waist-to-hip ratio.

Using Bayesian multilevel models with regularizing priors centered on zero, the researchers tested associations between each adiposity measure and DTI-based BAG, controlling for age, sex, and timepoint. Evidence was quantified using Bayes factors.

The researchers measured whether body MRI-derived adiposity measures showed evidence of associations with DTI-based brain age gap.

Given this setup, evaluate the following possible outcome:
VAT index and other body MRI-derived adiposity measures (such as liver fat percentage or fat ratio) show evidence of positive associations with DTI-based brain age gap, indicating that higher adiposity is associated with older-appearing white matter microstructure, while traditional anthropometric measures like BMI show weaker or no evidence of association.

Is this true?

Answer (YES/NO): NO